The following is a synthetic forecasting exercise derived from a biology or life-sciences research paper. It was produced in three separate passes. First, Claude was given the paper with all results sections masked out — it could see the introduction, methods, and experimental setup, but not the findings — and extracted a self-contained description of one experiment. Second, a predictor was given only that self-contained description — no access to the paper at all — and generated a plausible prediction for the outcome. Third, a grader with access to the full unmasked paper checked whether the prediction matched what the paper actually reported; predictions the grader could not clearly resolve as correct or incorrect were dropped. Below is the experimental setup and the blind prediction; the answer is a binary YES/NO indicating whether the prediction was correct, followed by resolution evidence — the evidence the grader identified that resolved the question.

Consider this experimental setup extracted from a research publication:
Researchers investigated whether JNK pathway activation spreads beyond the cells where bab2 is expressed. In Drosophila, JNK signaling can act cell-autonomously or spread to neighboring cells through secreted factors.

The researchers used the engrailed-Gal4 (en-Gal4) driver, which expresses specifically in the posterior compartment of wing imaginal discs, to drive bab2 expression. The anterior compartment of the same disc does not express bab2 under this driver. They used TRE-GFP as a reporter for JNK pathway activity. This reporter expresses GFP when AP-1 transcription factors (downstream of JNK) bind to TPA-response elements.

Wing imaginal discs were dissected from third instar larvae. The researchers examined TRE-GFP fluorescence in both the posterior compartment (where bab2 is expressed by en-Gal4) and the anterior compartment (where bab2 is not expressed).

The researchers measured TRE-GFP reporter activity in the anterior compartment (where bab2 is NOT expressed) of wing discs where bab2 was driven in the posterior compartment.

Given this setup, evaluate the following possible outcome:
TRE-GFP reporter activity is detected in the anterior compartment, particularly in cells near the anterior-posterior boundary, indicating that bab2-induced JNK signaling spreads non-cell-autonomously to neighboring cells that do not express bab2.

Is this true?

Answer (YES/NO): YES